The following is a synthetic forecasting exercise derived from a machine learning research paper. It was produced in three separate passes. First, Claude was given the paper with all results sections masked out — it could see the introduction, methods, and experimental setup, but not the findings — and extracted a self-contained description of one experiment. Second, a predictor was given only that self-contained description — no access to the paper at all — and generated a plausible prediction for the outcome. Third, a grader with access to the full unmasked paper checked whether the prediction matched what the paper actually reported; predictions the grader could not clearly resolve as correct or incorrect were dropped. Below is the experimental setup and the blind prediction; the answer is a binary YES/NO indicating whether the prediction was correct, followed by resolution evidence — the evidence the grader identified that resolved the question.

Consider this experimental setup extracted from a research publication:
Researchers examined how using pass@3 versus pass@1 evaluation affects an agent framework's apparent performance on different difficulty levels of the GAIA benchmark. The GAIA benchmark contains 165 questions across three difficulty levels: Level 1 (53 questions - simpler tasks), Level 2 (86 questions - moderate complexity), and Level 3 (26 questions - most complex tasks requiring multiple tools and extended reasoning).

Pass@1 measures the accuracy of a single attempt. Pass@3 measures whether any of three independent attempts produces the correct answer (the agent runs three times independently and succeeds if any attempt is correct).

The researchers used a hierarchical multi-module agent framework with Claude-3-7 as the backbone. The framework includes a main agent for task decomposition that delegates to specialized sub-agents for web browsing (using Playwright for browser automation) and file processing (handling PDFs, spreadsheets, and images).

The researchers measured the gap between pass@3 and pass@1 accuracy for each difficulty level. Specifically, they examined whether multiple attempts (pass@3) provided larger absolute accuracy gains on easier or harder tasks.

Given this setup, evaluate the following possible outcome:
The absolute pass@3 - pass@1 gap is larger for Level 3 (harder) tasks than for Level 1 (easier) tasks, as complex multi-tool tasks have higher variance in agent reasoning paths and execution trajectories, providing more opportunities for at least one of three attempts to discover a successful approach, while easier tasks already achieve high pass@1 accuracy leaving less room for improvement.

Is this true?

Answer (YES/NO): YES